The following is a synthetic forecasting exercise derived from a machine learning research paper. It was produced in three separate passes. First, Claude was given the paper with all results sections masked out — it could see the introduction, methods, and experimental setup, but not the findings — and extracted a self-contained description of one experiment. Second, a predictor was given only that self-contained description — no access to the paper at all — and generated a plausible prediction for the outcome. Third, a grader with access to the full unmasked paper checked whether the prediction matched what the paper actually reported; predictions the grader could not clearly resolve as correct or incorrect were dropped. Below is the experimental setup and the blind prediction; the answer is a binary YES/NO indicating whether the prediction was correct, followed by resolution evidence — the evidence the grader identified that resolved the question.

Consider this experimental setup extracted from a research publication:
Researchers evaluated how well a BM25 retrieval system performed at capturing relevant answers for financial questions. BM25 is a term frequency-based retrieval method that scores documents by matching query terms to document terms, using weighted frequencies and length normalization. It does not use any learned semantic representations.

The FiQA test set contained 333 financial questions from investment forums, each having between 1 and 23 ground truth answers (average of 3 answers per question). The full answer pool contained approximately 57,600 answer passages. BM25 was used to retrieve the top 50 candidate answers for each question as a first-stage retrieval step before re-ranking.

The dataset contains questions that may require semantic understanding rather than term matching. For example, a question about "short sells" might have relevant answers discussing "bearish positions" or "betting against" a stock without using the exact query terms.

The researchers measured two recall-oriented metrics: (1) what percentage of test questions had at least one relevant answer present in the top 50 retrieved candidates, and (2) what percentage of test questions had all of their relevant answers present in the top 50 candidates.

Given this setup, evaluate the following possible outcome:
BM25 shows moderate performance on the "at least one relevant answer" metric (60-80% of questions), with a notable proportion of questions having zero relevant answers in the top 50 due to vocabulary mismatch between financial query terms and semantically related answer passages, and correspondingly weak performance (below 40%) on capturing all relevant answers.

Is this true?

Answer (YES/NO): NO